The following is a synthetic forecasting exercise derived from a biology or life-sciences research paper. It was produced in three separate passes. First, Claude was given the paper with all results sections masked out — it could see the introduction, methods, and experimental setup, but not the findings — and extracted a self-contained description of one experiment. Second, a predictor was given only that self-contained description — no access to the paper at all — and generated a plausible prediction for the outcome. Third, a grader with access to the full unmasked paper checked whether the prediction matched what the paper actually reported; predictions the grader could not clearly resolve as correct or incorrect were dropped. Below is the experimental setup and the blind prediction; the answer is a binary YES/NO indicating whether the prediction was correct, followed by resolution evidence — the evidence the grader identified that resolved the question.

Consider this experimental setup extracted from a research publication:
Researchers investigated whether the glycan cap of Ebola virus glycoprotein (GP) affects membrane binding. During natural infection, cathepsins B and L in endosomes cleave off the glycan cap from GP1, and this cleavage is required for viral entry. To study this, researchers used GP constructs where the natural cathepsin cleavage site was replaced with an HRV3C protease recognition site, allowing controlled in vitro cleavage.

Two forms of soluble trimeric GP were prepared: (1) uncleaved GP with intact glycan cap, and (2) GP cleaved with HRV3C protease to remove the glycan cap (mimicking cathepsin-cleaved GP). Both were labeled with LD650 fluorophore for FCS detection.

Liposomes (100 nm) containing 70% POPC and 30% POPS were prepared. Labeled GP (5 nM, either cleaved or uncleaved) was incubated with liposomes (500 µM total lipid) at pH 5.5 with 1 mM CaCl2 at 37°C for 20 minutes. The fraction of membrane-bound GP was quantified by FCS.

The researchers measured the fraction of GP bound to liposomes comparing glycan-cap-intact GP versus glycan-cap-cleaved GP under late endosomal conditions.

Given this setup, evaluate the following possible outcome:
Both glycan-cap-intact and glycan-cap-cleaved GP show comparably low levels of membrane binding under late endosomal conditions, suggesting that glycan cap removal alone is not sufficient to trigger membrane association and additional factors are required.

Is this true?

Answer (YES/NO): NO